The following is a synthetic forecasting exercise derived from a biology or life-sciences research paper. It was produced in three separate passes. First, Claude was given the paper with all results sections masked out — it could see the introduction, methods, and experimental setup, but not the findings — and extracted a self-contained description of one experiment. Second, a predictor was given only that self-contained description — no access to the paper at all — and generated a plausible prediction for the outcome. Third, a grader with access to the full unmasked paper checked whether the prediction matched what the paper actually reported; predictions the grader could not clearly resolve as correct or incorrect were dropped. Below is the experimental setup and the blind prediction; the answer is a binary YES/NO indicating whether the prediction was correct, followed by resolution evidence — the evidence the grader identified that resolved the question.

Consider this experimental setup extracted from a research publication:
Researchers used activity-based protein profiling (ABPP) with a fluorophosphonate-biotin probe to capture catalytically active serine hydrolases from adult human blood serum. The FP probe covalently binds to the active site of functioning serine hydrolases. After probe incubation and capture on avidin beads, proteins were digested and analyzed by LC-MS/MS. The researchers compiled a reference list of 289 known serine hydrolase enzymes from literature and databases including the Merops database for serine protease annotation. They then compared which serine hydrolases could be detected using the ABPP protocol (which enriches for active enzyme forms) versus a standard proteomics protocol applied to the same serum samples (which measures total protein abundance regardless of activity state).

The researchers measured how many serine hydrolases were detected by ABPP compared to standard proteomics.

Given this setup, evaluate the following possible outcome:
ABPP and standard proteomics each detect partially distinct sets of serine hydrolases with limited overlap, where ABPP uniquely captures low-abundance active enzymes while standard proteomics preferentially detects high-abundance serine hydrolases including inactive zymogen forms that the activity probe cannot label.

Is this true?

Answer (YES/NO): NO